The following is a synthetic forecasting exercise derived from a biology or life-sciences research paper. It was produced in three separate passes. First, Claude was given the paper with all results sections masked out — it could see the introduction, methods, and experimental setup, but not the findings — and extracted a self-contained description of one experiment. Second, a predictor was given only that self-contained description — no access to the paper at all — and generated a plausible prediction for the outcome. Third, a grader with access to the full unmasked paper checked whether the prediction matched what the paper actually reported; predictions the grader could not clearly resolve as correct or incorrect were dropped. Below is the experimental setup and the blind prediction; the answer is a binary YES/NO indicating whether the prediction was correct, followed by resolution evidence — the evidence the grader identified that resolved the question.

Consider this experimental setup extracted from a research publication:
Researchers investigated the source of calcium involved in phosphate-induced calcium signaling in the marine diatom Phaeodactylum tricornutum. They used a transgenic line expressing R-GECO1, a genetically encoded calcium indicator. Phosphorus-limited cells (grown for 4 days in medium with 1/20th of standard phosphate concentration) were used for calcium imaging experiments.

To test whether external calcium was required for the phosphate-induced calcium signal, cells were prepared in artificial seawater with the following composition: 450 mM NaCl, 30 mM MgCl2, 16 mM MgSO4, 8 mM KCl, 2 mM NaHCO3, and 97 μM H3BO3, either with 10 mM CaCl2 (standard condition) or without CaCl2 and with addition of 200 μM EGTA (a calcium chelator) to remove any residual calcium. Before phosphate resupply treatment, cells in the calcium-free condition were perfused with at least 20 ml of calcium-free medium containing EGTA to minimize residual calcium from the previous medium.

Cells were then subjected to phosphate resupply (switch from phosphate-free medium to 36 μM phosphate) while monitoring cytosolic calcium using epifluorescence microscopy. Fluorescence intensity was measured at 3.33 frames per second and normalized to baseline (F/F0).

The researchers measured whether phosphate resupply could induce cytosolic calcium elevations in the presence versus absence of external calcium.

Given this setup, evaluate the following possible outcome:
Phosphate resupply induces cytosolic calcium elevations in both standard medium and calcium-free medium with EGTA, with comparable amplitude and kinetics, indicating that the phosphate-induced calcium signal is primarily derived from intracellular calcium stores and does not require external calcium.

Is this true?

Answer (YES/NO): NO